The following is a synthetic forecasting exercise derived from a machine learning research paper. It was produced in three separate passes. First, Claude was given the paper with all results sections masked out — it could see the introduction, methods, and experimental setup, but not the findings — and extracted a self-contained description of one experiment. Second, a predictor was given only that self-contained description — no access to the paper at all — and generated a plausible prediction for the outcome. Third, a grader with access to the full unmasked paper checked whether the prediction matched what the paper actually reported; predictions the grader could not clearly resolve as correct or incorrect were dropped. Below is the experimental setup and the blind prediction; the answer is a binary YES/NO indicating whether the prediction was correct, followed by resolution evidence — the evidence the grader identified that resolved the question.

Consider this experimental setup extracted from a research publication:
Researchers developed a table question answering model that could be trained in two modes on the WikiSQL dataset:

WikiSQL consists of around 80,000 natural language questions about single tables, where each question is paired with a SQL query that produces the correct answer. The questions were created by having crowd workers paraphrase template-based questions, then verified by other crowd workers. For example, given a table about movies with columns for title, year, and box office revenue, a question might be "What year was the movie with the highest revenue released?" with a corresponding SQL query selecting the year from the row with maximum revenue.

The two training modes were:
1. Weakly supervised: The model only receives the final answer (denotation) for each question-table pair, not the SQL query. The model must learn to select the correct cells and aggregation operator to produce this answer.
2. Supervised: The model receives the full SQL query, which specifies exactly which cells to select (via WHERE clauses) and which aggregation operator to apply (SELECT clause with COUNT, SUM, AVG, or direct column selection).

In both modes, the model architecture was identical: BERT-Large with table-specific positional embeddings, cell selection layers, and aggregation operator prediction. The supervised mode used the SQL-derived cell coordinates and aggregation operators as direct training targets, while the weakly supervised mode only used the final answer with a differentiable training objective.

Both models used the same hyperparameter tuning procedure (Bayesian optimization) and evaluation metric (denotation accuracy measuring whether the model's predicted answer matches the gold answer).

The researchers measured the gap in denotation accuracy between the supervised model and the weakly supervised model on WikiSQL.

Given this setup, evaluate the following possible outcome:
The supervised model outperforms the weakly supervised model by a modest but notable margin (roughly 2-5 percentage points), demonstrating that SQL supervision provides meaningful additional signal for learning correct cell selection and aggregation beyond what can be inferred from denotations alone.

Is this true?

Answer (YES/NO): YES